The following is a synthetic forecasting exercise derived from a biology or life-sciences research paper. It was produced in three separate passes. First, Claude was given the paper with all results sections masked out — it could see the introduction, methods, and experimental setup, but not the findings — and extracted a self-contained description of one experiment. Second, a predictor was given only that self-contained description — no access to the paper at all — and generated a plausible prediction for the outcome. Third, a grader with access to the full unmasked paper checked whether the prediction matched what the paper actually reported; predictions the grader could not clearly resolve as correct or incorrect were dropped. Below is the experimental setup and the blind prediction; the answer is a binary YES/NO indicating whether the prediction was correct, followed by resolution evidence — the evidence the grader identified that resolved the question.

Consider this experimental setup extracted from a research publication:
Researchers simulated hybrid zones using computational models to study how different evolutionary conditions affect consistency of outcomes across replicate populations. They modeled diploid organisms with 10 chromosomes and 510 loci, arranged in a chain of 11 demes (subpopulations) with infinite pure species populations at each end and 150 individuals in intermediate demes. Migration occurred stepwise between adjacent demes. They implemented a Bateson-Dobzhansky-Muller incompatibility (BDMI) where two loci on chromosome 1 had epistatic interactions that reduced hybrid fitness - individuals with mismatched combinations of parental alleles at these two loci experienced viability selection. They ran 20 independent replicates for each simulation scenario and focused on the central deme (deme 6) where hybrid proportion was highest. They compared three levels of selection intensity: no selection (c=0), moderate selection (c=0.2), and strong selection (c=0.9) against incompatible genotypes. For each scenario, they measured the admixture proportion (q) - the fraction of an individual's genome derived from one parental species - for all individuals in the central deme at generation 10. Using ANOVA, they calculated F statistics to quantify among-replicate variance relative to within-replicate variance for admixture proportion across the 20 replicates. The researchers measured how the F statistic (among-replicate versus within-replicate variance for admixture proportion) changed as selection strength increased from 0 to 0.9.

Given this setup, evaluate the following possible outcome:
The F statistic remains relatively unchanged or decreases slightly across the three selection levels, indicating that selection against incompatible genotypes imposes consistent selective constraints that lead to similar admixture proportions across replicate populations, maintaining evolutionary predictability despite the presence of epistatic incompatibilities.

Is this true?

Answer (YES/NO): NO